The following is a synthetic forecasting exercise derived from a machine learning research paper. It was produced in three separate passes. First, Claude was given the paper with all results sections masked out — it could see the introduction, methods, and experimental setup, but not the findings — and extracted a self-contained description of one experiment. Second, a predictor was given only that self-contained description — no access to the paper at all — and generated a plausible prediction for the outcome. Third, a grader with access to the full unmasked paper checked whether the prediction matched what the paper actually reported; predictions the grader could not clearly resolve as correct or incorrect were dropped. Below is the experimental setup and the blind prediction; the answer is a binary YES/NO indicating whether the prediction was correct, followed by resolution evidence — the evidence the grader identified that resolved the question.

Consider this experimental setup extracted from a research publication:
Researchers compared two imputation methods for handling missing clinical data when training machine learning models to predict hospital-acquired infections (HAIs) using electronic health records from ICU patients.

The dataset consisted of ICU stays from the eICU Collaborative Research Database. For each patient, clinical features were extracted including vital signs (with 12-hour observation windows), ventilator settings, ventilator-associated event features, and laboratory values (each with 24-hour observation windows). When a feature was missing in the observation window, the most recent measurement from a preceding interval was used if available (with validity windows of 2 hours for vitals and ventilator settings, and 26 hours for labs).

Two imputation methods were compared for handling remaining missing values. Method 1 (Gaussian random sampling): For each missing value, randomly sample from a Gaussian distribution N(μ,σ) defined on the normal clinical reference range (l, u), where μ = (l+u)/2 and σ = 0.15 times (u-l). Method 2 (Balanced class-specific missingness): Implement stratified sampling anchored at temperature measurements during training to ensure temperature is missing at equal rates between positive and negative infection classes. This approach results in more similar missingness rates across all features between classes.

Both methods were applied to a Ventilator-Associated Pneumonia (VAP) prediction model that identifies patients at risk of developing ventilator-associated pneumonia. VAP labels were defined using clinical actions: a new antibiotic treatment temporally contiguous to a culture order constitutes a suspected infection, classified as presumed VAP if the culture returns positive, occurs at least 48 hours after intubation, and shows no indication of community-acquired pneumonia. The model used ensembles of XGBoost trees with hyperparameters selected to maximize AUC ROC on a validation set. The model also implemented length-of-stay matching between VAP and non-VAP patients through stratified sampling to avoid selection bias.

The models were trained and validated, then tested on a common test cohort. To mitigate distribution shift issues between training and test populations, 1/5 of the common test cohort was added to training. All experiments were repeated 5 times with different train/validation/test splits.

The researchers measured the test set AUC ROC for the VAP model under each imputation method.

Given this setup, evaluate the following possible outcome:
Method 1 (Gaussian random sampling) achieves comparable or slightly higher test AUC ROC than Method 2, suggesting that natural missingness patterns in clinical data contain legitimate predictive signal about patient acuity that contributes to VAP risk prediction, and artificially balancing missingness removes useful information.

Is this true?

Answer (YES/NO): NO